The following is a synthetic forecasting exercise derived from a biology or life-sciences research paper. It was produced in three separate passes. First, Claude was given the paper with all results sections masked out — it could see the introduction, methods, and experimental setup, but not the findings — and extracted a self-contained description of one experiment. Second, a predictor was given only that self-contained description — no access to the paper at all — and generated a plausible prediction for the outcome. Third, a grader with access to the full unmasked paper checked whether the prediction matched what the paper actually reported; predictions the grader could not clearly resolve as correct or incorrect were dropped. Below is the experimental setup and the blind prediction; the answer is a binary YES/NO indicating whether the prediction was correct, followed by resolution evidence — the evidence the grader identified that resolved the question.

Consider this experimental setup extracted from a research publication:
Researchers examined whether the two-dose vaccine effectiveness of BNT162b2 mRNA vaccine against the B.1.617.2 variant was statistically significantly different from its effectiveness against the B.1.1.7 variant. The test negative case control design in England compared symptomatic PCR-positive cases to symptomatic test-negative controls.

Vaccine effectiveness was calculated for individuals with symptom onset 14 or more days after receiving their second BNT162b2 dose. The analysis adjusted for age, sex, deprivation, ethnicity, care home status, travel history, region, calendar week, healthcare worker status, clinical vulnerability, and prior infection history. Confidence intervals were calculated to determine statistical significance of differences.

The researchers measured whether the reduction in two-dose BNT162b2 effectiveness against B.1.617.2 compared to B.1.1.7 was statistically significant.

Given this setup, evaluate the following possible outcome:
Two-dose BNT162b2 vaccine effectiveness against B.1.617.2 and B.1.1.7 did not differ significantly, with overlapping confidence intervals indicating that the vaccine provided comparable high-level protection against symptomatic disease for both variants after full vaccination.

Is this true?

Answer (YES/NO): YES